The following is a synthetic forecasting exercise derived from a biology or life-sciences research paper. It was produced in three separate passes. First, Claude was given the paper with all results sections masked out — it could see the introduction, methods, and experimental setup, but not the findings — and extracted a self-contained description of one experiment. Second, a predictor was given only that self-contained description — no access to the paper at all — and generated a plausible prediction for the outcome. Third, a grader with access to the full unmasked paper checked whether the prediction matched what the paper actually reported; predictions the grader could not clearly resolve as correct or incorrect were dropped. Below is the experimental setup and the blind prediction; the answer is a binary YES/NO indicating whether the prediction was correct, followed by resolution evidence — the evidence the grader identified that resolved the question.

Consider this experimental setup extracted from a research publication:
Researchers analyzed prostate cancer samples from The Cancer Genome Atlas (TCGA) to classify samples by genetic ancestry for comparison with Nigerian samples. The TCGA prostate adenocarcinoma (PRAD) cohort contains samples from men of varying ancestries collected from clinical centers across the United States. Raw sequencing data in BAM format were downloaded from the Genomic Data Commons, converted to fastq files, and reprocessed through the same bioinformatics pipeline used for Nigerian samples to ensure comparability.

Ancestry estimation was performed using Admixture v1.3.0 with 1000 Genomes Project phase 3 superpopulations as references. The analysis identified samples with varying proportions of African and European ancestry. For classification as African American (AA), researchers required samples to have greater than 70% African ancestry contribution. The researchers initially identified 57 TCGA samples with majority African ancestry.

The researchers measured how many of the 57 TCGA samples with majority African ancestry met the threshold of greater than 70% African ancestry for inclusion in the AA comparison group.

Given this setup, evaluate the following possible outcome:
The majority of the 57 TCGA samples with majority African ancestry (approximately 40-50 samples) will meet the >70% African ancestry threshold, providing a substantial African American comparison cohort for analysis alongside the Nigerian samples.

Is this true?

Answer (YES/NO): YES